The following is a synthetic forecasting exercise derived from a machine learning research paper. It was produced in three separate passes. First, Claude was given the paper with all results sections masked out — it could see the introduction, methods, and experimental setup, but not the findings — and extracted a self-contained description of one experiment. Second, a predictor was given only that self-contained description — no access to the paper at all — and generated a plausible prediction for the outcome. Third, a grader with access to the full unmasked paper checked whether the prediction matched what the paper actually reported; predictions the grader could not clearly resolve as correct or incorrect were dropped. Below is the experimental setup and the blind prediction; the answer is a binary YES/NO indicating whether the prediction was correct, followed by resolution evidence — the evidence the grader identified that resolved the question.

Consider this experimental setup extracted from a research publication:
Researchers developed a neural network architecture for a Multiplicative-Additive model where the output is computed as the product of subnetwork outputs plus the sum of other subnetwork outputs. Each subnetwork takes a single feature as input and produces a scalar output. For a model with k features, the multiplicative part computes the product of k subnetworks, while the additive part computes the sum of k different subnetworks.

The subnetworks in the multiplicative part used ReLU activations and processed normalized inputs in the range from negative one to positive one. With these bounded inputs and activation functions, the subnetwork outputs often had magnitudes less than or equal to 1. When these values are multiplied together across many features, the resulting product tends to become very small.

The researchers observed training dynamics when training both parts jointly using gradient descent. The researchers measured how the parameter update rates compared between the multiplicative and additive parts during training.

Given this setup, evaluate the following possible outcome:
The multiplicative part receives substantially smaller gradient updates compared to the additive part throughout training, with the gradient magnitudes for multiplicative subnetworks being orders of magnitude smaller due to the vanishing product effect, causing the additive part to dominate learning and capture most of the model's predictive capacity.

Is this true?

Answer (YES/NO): NO